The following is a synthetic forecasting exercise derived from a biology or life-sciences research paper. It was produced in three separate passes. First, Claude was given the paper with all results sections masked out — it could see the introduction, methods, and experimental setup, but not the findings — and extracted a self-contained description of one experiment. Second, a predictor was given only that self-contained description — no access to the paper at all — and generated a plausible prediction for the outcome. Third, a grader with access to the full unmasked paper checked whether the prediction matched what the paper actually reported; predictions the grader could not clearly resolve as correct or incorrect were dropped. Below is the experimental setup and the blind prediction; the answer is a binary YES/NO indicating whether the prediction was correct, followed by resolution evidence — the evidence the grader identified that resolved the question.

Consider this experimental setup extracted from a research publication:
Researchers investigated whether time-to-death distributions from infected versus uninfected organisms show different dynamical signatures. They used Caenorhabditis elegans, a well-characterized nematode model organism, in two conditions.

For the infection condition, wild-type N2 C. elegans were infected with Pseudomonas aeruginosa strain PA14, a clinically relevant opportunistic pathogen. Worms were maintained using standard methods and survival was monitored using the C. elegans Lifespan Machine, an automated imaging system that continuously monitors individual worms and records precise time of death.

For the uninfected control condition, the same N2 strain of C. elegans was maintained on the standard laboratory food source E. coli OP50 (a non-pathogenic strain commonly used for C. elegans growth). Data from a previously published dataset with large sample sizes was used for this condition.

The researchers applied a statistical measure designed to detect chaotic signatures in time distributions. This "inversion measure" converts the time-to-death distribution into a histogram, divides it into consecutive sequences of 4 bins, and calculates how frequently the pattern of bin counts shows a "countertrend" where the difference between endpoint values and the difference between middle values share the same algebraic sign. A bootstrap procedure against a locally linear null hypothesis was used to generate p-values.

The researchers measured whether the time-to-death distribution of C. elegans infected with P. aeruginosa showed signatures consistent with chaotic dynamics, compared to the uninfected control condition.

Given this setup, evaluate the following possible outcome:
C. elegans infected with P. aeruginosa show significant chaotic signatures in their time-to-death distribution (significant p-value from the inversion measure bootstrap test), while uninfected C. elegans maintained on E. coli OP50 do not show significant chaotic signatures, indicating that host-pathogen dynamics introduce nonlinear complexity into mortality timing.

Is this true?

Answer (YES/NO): YES